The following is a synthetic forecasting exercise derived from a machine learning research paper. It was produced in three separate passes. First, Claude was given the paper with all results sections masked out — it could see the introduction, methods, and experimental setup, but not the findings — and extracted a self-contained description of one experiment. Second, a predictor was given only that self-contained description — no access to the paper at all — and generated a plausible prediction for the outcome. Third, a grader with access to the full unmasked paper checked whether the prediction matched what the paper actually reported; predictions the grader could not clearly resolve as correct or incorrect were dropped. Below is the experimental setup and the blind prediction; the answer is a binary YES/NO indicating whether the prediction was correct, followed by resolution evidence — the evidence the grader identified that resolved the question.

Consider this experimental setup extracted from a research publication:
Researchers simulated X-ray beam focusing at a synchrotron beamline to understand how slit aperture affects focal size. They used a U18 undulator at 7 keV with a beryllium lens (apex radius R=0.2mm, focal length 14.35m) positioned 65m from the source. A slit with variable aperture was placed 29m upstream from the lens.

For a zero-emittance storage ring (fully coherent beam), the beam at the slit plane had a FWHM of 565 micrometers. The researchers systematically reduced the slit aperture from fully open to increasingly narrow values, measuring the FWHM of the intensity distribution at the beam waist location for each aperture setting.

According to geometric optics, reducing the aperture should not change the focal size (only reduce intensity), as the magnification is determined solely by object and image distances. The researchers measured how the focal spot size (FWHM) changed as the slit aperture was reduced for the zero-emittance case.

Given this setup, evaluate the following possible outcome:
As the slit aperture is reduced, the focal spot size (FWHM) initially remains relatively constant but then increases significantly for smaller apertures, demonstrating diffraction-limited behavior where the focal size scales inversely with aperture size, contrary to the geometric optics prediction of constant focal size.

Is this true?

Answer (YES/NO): NO